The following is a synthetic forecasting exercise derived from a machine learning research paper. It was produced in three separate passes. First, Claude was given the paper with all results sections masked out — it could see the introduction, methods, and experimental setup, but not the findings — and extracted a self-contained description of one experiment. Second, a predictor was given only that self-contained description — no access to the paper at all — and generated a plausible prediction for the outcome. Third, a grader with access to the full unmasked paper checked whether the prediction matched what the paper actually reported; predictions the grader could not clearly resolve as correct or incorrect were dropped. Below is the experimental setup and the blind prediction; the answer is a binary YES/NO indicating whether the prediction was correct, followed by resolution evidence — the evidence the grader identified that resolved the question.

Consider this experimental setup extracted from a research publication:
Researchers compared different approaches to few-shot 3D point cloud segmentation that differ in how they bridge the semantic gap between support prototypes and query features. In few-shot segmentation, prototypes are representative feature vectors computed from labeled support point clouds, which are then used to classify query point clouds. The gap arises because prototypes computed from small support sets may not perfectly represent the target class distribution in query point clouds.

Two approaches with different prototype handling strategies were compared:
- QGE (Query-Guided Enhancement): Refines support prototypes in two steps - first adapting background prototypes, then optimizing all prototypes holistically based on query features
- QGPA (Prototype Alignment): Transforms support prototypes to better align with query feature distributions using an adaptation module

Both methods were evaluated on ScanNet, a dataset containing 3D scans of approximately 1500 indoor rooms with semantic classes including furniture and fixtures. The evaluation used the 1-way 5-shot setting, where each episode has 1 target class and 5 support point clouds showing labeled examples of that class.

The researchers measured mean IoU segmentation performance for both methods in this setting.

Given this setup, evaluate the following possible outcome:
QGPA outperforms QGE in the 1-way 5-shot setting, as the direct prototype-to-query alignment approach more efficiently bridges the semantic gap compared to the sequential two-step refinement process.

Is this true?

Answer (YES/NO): NO